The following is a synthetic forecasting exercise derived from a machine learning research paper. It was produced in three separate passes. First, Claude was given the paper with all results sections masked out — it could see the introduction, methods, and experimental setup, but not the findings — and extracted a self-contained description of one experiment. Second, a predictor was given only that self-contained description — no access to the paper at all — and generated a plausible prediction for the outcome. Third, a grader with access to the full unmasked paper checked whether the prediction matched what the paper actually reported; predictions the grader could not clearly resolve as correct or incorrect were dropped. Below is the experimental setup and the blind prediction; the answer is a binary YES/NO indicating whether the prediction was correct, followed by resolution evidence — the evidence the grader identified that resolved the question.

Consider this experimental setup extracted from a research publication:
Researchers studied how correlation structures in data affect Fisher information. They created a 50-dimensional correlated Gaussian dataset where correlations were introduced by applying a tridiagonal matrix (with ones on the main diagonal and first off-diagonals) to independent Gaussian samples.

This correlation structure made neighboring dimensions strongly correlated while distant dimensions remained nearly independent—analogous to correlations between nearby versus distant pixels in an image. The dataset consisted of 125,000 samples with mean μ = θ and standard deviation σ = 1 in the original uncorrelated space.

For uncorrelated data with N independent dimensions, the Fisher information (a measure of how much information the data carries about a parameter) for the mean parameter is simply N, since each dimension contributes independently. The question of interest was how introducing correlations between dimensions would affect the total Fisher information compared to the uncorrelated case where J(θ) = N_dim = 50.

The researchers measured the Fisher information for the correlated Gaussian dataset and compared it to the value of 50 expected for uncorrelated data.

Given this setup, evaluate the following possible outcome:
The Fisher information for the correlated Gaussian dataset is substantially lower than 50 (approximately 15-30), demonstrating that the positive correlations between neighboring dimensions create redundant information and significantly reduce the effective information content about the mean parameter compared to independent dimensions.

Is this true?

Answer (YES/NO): NO